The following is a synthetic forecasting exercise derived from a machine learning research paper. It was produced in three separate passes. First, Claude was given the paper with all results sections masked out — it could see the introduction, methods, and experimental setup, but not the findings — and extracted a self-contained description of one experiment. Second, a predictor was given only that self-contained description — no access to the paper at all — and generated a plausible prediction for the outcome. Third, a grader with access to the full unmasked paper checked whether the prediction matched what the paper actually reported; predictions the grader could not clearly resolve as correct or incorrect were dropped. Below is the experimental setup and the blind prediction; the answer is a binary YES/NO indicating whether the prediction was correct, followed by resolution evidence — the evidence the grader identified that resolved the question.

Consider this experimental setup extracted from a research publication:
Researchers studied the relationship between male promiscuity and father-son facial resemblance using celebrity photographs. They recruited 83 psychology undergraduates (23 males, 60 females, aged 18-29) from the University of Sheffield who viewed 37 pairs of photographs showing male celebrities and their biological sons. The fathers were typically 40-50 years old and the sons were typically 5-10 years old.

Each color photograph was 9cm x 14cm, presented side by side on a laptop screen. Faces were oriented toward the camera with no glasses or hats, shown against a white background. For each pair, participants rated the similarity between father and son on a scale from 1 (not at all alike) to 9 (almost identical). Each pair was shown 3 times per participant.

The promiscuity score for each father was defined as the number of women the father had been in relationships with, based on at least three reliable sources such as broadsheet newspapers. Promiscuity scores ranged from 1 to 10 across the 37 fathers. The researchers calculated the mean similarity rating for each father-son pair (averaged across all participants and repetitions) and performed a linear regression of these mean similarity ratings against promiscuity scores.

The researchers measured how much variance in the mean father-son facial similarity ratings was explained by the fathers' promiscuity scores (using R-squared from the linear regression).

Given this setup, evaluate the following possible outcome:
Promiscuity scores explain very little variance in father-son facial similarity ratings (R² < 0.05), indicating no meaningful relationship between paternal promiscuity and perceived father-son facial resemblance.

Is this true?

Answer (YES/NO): NO